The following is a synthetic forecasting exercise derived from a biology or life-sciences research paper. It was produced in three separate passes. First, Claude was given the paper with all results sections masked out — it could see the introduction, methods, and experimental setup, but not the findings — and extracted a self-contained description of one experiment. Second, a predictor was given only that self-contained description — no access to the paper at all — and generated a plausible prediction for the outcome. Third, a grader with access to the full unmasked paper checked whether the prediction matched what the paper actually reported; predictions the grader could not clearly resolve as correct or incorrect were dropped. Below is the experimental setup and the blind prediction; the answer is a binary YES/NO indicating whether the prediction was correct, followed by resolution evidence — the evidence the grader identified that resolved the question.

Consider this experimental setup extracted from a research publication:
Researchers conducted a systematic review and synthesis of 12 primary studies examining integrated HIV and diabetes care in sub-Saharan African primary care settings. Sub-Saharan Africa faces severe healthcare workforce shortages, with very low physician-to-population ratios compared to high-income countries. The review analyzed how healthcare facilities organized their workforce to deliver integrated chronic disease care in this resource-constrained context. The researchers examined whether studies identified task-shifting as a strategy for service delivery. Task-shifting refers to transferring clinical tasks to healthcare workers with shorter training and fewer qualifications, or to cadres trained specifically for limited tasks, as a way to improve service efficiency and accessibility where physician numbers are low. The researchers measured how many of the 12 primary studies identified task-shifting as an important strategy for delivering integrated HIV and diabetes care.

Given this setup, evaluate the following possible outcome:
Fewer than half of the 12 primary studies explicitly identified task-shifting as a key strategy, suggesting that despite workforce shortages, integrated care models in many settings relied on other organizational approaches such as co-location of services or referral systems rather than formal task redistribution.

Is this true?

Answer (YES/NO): NO